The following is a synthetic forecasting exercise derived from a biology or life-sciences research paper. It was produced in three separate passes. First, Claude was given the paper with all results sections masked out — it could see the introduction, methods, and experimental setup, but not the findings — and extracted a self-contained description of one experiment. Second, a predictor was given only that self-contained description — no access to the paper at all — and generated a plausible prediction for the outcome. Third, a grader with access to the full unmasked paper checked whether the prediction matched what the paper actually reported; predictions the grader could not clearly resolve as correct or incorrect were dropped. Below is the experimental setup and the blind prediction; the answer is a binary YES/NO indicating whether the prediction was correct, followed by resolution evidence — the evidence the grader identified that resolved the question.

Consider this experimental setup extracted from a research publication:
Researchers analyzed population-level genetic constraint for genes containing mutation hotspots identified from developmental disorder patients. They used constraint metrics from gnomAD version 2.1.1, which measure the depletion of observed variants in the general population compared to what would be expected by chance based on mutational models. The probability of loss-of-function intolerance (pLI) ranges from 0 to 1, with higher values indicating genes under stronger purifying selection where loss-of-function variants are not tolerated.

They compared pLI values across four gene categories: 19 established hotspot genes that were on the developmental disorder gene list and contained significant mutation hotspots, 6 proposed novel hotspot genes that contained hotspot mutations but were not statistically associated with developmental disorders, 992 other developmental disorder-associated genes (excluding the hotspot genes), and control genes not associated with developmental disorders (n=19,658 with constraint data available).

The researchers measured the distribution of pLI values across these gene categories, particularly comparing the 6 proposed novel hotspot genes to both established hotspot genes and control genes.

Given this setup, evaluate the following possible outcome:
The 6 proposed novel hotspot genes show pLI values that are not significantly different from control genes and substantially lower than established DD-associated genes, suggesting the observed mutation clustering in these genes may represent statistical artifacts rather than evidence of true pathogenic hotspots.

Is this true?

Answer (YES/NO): NO